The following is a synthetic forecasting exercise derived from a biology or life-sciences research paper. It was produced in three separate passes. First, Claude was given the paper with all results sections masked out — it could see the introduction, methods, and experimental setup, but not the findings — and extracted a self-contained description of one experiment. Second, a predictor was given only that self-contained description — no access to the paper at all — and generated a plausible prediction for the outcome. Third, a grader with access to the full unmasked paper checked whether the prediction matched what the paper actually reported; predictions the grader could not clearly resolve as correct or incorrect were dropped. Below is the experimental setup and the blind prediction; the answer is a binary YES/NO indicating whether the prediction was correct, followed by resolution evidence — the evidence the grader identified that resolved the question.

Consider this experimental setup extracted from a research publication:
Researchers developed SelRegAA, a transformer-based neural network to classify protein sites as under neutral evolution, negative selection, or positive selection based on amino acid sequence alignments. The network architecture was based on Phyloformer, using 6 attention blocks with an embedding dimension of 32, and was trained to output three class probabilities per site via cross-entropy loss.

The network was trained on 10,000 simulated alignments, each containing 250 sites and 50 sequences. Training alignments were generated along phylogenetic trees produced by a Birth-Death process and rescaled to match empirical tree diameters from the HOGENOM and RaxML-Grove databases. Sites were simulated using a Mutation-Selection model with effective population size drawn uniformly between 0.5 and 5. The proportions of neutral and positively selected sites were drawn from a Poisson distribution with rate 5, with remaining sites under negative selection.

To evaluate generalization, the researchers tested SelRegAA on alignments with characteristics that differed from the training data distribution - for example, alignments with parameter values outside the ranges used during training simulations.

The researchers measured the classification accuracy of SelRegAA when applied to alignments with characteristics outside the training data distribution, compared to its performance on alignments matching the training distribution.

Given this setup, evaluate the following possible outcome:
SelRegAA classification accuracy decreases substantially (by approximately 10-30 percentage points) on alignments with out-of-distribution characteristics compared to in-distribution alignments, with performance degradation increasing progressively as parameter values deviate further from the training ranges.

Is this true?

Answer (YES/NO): NO